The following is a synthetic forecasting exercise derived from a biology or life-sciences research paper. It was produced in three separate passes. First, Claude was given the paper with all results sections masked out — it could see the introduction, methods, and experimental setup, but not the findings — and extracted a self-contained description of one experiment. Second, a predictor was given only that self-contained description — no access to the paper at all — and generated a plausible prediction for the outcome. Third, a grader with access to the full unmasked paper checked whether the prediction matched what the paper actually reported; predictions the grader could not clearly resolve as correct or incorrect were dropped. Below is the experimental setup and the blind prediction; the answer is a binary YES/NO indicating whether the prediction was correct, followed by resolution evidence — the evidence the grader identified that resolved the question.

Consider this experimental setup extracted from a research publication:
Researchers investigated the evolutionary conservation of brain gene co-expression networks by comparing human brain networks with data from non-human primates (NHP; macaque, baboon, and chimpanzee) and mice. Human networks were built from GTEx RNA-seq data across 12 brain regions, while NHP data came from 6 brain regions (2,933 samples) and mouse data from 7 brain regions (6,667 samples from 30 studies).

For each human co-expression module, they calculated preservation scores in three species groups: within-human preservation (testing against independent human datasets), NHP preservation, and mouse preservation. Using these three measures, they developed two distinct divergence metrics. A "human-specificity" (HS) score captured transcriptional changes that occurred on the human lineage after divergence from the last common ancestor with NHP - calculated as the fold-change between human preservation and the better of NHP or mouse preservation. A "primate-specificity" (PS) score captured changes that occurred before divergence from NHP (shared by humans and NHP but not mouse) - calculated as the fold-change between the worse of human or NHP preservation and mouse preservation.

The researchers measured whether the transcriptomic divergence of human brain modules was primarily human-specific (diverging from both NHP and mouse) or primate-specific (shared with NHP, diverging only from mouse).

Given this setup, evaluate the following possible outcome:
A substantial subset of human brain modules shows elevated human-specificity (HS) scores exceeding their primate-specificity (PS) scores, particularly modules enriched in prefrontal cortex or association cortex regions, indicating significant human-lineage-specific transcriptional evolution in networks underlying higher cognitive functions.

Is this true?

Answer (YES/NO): NO